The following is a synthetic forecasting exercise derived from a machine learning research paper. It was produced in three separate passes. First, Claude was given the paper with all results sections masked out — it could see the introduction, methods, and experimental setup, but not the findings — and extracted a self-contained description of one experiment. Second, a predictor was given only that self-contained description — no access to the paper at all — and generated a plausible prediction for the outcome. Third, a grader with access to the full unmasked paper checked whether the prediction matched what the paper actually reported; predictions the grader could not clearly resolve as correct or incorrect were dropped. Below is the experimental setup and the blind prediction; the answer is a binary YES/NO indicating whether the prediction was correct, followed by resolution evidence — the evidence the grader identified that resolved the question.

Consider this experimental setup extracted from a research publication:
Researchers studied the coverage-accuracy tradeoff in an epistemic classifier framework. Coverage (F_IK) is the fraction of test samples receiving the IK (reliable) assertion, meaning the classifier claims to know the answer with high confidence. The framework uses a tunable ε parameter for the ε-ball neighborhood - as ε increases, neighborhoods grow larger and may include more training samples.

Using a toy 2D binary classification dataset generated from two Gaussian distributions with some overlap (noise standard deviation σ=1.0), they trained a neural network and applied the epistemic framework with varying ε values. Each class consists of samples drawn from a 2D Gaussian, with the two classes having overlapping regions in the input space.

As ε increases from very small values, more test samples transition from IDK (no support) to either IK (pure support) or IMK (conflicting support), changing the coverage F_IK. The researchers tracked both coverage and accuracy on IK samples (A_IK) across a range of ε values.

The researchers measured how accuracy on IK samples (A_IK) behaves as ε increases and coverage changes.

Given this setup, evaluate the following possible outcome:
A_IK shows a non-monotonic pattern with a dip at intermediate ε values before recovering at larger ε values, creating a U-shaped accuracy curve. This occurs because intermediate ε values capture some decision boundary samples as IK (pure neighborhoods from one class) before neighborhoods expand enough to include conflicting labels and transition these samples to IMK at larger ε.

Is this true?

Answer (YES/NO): NO